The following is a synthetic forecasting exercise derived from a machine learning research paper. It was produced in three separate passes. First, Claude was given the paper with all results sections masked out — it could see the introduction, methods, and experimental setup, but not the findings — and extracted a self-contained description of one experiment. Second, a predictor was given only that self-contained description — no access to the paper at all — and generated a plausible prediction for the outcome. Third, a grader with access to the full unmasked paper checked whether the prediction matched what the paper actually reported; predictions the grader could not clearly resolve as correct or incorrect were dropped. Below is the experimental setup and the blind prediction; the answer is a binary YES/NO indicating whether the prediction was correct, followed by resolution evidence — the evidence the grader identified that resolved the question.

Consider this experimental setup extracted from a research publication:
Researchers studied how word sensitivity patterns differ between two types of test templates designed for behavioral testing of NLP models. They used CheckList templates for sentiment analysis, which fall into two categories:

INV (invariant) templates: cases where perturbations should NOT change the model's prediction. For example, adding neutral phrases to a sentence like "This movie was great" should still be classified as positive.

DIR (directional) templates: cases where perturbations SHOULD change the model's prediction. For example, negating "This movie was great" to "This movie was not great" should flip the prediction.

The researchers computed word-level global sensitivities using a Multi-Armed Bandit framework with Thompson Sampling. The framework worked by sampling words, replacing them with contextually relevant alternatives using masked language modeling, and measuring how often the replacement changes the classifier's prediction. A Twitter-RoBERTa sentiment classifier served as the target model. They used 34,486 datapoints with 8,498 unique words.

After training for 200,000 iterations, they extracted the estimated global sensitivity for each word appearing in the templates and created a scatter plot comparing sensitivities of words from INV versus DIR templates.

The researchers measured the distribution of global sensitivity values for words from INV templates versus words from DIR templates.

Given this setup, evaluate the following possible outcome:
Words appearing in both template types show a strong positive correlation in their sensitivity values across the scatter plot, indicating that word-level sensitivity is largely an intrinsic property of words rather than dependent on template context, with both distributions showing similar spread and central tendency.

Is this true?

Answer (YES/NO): NO